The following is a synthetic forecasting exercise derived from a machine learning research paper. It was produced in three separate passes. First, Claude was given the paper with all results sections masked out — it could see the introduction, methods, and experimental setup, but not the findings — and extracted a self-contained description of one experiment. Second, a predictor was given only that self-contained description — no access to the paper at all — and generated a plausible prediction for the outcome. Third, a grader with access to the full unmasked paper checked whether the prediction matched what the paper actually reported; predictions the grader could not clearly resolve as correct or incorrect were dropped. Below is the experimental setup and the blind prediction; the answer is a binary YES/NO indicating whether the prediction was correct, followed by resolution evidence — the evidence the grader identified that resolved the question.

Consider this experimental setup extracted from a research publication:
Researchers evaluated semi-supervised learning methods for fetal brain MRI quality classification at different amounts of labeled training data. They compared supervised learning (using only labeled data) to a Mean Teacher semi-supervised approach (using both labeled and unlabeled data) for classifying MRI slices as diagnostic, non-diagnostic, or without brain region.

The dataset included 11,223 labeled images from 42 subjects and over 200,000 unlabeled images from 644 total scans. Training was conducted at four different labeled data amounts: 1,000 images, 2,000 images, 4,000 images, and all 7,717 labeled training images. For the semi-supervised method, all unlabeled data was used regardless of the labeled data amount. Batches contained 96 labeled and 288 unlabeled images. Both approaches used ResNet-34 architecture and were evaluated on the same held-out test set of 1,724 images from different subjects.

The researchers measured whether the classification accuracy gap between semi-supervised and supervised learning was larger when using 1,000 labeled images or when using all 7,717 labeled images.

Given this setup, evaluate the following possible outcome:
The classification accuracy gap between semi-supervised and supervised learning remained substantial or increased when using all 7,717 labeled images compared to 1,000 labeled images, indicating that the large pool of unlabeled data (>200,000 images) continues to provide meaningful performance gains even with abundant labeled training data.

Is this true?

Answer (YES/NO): NO